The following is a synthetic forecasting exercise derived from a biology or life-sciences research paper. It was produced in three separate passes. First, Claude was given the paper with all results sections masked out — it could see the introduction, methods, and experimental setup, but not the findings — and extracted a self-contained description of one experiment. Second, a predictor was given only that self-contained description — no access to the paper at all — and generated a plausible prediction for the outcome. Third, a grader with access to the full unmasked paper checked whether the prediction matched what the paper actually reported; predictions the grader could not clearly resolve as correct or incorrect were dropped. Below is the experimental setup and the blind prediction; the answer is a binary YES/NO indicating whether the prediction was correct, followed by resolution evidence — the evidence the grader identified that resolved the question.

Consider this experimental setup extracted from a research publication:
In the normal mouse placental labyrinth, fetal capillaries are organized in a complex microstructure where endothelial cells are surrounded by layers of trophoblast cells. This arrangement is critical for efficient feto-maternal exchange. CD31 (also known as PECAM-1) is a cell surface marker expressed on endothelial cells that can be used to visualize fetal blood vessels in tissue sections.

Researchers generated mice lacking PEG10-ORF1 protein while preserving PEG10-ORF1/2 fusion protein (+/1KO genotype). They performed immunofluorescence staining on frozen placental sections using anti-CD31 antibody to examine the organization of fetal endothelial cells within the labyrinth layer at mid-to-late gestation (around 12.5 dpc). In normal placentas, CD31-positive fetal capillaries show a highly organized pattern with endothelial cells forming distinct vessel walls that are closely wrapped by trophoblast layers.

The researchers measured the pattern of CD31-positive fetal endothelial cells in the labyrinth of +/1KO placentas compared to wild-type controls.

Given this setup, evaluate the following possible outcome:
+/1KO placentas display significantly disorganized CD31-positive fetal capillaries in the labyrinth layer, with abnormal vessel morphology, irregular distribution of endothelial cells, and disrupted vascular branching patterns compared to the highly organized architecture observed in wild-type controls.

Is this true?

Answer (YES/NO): YES